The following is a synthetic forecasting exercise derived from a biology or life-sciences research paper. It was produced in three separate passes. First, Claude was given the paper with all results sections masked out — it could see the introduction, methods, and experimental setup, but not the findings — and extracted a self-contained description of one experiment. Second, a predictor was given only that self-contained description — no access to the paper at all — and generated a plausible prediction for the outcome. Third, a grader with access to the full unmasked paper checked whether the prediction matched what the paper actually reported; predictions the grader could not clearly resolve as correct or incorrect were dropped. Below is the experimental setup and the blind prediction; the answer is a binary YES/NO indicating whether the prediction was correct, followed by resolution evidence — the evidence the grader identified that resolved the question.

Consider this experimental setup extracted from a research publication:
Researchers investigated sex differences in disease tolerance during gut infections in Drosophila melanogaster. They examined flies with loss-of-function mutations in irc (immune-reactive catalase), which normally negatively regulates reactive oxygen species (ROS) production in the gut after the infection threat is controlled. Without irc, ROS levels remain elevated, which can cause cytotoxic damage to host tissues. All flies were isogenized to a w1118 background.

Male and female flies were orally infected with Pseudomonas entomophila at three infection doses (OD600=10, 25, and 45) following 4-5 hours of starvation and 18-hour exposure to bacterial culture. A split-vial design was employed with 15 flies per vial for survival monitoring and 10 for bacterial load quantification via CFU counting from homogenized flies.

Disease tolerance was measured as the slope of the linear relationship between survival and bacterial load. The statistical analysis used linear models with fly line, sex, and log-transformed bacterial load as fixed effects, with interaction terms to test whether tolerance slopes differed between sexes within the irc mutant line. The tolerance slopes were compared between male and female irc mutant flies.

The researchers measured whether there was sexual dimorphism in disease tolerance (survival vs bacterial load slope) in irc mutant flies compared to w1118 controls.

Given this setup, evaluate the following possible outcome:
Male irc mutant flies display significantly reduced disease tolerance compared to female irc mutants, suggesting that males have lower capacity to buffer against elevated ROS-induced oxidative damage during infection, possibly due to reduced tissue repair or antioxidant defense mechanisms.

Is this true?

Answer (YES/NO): NO